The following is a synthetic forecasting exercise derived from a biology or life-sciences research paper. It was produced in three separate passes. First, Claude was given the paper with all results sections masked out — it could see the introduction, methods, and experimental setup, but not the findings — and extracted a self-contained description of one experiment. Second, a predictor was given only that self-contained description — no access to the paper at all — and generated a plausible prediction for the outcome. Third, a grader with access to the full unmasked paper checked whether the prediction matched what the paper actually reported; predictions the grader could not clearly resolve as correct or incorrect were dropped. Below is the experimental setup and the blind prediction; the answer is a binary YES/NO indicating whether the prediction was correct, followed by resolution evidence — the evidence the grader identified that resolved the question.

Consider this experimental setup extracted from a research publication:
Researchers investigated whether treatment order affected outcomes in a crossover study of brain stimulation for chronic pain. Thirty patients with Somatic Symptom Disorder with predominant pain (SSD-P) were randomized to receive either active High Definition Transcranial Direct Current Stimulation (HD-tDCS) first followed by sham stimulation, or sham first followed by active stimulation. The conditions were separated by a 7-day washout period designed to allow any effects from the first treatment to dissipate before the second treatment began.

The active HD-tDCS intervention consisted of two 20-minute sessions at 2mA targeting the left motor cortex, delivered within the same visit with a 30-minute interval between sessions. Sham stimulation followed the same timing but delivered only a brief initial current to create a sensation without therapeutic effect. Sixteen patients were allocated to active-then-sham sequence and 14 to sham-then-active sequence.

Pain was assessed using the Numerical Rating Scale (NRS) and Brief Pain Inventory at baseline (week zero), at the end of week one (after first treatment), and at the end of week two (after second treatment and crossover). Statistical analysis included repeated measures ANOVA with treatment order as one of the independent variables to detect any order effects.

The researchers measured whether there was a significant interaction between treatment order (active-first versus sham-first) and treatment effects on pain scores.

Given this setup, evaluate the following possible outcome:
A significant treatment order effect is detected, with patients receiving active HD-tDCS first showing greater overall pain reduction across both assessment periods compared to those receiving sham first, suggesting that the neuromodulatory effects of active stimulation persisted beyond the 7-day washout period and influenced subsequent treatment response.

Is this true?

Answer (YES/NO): NO